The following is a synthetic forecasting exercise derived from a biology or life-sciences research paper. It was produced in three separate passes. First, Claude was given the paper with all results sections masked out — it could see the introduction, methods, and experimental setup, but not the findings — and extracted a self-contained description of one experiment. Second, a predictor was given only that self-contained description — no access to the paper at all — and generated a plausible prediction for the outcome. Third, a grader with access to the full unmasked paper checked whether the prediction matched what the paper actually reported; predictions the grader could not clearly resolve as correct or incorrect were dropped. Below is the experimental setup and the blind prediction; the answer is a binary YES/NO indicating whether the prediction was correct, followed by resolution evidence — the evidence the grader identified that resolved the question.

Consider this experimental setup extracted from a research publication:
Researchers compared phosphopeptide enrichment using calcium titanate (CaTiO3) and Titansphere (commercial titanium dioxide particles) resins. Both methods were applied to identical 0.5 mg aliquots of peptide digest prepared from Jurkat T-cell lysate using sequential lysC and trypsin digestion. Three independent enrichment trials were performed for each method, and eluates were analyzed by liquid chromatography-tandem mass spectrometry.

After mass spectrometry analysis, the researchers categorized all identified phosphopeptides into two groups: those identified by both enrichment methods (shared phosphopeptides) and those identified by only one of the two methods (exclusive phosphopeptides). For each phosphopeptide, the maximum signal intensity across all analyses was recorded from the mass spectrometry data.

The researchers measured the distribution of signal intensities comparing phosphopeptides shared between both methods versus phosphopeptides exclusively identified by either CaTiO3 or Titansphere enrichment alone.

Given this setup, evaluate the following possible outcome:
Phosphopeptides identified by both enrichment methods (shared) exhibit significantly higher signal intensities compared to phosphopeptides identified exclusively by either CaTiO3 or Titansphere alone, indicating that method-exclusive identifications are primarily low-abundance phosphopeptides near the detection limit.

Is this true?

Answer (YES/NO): YES